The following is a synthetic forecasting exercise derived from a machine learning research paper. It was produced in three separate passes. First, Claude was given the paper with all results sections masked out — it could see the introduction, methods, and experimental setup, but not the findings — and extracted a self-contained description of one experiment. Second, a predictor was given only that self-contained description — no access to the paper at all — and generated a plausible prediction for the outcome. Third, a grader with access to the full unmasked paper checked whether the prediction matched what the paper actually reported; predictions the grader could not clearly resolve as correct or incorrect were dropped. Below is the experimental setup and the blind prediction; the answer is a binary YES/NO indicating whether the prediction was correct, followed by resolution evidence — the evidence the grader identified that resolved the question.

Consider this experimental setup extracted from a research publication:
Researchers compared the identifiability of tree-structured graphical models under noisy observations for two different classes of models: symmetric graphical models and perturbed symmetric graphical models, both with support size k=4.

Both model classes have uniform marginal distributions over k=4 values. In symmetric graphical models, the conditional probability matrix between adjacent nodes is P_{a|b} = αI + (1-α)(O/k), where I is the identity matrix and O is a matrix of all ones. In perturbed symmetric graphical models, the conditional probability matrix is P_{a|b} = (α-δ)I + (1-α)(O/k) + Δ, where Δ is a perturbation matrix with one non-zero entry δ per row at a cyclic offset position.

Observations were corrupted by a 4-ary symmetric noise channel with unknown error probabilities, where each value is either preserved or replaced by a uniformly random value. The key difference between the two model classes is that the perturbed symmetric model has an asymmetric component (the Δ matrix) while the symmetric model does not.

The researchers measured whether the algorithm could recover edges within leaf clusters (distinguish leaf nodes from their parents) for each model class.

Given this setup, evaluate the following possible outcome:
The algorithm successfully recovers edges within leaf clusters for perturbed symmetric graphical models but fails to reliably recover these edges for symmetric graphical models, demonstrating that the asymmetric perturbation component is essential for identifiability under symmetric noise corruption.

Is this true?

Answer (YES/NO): YES